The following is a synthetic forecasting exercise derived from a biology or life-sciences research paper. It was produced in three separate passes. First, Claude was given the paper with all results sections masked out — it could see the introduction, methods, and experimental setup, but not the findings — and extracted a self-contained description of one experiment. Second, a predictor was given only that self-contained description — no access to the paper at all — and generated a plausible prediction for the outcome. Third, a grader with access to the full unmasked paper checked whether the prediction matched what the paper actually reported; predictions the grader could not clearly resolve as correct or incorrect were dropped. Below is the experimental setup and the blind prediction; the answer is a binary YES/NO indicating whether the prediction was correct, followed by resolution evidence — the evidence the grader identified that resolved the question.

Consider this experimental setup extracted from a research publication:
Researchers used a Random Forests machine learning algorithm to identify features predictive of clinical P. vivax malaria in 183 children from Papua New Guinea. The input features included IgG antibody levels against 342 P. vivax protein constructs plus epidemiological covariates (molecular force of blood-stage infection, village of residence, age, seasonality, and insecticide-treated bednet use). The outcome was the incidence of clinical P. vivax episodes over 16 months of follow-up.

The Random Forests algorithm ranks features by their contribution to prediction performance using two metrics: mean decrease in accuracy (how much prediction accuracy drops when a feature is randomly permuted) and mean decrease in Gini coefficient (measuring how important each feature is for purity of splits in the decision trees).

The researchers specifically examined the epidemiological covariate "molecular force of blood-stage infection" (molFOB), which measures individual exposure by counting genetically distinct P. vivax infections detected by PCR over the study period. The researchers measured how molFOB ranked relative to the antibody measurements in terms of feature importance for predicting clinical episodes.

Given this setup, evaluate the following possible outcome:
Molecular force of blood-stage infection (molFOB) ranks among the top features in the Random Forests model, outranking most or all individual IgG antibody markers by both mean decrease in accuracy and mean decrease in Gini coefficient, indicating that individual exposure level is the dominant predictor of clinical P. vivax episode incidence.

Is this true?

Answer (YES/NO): YES